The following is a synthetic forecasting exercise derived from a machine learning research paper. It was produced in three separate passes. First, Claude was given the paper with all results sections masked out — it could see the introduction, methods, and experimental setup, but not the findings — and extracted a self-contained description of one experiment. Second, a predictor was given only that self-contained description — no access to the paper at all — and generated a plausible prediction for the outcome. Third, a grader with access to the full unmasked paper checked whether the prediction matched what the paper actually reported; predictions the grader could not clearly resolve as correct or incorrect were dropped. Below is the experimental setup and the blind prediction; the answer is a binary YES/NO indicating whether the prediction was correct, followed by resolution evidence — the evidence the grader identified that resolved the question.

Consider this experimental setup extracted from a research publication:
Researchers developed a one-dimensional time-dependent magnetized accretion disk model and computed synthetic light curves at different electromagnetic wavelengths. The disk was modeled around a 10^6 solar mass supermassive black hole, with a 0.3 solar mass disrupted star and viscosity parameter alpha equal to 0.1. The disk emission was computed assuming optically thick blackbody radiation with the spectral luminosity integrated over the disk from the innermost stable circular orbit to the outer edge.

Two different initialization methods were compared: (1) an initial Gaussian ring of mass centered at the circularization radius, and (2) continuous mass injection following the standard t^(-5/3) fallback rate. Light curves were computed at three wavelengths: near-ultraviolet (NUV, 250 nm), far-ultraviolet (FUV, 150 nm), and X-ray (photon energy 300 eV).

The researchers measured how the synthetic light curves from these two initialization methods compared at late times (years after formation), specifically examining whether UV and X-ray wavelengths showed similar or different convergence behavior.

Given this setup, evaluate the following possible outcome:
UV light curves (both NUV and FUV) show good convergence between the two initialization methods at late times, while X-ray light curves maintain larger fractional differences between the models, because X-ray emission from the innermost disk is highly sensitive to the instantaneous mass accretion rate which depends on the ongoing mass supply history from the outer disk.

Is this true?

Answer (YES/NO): YES